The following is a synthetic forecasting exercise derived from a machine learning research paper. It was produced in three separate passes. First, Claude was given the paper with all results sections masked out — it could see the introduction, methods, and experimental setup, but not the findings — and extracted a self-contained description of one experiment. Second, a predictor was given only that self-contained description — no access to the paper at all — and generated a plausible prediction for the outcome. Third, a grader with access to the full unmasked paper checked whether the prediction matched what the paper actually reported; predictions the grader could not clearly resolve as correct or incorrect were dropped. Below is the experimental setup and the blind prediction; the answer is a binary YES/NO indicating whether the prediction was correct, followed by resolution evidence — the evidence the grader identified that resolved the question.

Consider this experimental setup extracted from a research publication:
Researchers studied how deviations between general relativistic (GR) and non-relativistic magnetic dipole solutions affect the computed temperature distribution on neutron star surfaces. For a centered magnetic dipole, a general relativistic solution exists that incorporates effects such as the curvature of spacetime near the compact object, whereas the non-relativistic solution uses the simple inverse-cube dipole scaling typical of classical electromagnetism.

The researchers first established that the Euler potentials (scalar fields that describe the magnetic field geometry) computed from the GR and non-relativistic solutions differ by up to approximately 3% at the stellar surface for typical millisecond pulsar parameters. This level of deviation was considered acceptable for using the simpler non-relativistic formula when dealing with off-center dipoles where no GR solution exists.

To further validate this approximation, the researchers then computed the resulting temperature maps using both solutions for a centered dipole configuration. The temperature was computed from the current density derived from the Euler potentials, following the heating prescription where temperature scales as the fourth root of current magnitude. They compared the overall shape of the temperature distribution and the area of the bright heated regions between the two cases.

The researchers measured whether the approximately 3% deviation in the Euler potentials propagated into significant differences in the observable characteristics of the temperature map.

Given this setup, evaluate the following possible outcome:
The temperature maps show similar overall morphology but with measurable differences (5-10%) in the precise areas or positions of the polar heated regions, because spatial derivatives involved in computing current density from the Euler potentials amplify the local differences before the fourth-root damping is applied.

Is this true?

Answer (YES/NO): NO